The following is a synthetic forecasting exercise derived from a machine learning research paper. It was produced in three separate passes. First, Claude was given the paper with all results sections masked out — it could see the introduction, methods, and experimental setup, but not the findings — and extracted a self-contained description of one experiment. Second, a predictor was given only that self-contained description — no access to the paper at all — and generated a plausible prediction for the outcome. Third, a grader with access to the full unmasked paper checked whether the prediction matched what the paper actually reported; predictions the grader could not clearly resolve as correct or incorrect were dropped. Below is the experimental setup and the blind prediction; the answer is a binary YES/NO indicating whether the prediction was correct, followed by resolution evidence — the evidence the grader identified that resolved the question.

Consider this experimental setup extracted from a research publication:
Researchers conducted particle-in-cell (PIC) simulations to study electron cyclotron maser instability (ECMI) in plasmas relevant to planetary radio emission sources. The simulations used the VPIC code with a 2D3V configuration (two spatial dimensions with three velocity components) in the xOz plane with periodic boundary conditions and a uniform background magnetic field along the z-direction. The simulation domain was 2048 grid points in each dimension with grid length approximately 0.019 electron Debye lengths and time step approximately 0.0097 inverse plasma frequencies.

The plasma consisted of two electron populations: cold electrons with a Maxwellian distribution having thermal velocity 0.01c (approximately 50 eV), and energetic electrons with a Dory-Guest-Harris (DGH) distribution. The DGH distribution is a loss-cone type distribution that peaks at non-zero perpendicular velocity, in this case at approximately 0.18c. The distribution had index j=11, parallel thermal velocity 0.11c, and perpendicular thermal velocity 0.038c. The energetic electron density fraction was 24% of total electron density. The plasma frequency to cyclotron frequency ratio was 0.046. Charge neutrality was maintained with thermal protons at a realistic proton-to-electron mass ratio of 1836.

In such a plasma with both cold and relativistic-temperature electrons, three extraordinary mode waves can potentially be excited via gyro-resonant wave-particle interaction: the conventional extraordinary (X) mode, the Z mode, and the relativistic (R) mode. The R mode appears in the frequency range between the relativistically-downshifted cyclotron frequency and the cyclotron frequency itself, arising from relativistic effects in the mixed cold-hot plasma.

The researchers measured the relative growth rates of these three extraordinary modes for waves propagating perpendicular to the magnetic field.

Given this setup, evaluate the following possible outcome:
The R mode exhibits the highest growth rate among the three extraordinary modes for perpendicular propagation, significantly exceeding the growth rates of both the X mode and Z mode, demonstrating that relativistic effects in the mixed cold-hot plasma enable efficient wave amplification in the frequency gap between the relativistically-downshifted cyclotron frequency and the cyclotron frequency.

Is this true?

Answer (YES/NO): YES